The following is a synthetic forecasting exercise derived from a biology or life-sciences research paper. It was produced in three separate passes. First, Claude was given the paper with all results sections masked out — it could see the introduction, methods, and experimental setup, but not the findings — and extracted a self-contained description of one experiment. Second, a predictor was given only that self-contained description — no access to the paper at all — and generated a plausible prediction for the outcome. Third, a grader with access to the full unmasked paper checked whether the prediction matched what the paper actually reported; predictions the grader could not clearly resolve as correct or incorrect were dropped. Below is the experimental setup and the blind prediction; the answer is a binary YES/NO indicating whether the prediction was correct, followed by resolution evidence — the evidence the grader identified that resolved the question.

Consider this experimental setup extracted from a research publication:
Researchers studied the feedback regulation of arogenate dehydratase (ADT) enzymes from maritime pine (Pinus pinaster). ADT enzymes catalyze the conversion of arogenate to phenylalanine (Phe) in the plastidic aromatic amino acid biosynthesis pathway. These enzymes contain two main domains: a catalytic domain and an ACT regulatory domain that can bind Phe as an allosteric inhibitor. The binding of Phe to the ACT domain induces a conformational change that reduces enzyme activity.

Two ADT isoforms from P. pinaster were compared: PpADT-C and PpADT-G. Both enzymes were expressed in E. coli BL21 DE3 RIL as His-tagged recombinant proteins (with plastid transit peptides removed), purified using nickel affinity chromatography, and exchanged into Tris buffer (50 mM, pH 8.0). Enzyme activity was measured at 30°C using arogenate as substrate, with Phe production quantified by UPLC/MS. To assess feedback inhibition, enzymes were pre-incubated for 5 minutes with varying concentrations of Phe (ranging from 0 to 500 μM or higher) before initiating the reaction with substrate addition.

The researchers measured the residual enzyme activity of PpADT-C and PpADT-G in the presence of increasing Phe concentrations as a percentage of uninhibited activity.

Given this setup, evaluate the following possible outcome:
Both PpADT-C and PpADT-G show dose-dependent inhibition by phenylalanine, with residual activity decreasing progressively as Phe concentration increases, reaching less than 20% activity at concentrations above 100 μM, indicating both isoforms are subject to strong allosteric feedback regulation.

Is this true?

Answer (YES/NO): NO